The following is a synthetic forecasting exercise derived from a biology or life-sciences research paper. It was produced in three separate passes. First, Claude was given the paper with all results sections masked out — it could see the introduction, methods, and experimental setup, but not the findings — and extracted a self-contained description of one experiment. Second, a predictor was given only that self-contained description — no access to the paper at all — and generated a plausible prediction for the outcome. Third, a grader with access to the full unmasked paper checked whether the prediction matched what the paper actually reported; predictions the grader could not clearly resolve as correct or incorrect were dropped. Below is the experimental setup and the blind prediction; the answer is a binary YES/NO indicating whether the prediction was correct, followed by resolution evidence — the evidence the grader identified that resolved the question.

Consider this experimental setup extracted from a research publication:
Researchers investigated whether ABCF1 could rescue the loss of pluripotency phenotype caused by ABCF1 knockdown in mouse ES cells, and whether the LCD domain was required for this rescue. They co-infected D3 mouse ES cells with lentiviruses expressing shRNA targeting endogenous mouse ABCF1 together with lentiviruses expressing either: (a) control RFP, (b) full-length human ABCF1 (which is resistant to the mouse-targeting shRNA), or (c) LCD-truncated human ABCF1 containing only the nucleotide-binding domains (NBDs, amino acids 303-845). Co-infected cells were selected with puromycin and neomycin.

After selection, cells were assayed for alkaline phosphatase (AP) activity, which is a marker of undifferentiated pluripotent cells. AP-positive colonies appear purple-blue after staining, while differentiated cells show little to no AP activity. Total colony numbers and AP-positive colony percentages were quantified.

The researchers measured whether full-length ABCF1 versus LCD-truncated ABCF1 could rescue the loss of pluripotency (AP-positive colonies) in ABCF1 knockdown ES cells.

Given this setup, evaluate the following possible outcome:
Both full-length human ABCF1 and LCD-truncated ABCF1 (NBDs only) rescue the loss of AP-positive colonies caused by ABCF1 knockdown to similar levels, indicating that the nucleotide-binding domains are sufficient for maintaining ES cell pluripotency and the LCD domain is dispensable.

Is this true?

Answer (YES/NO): NO